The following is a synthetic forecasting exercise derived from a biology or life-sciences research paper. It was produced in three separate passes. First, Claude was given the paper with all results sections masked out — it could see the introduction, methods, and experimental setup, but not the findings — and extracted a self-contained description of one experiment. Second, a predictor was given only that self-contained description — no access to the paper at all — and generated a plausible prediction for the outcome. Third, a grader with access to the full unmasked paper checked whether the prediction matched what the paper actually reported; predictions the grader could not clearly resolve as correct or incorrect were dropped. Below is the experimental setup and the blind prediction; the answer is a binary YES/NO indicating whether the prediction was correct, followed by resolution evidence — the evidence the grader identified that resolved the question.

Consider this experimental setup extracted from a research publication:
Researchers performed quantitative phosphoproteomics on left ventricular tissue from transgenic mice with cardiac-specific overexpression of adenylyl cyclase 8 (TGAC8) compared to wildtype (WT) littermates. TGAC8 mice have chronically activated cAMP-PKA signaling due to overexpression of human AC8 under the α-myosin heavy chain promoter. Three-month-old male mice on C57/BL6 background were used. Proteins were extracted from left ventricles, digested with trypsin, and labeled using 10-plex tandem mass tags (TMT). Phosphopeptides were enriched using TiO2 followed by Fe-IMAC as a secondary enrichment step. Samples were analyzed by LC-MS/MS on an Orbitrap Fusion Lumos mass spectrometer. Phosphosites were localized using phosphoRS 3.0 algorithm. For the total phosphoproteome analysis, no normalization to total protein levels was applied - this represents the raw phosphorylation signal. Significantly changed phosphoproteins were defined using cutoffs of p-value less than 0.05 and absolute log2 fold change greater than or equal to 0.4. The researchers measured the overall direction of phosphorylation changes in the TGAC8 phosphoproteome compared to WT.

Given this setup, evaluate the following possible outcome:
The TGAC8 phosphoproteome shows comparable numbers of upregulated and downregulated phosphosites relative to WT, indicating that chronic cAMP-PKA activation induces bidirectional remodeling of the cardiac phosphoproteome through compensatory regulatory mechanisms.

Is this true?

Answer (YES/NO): NO